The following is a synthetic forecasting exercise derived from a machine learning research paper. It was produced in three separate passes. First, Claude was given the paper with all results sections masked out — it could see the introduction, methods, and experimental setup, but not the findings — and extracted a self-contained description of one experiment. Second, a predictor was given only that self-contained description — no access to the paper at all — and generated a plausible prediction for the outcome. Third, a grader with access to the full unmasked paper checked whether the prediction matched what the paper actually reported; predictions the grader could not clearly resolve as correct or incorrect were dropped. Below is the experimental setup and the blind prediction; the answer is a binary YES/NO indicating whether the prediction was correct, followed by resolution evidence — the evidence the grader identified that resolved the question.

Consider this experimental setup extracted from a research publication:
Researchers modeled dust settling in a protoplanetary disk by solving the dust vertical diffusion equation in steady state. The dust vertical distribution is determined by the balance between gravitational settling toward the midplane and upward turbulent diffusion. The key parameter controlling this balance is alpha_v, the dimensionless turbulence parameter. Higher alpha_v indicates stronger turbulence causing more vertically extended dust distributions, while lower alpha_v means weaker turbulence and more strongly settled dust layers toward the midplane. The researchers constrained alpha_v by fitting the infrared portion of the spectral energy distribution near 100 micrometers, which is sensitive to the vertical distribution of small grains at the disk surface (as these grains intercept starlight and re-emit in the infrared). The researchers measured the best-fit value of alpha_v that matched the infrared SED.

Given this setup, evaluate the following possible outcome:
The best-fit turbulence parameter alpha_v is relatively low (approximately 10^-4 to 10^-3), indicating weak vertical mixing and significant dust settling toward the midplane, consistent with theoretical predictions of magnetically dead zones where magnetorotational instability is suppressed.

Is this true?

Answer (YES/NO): YES